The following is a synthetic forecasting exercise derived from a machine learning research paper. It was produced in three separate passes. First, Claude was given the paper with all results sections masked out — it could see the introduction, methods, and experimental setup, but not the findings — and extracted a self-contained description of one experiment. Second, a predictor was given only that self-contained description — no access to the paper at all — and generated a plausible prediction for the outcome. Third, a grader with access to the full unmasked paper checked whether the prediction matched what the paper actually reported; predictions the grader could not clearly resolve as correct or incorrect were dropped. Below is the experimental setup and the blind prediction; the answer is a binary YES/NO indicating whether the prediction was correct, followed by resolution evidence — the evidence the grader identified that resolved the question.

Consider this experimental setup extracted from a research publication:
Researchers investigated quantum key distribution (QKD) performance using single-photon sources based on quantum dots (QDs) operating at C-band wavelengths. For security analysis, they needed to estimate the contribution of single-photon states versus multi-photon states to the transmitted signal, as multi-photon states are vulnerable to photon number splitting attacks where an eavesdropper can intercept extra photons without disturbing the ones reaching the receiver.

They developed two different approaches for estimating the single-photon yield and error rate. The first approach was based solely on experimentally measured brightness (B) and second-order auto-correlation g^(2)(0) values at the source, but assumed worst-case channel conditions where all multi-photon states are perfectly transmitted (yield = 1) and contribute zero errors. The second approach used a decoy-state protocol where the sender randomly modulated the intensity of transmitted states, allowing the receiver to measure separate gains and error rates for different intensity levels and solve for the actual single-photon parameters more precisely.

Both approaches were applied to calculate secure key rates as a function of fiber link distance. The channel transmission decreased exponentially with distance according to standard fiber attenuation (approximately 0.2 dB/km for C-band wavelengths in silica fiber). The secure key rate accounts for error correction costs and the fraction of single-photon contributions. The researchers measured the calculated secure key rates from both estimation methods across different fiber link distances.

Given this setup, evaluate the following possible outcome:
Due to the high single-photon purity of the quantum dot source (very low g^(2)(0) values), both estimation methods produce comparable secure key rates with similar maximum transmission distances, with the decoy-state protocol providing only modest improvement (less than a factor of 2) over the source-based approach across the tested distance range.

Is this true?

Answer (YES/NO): NO